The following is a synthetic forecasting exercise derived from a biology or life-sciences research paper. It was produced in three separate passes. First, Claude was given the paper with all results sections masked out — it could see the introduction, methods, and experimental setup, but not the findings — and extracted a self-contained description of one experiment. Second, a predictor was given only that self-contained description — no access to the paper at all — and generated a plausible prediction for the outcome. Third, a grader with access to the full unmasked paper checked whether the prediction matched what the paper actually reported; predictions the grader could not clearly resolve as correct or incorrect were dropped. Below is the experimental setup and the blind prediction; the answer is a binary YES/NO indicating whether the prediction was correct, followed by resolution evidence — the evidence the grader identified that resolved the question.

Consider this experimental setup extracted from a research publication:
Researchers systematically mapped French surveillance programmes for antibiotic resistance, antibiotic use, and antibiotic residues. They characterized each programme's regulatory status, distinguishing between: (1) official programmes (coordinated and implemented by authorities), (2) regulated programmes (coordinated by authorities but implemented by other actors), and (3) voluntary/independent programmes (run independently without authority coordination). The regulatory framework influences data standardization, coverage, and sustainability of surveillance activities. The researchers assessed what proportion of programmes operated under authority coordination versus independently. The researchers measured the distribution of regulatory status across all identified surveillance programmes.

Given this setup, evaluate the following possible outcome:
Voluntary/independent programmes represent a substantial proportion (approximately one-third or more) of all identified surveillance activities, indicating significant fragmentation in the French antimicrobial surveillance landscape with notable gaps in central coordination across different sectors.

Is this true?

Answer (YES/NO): YES